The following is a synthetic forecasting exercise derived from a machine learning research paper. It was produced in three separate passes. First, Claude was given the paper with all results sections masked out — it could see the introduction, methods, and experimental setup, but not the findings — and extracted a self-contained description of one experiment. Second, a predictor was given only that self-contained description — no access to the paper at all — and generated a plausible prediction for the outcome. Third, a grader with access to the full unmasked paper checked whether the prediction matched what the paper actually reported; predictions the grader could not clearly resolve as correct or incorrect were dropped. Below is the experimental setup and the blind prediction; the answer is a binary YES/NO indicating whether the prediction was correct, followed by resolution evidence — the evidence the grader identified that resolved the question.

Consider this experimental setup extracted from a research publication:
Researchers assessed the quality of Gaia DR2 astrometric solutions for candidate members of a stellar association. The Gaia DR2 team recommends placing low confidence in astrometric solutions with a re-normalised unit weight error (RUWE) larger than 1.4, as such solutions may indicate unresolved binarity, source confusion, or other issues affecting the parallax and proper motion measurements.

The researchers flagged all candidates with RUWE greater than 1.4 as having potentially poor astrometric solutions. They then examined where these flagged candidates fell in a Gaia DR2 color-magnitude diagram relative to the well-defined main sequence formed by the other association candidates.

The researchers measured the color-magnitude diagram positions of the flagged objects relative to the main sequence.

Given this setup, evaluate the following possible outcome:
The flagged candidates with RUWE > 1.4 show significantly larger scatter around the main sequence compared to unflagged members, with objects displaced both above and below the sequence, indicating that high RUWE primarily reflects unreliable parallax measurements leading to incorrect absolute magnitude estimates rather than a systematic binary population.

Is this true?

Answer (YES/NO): NO